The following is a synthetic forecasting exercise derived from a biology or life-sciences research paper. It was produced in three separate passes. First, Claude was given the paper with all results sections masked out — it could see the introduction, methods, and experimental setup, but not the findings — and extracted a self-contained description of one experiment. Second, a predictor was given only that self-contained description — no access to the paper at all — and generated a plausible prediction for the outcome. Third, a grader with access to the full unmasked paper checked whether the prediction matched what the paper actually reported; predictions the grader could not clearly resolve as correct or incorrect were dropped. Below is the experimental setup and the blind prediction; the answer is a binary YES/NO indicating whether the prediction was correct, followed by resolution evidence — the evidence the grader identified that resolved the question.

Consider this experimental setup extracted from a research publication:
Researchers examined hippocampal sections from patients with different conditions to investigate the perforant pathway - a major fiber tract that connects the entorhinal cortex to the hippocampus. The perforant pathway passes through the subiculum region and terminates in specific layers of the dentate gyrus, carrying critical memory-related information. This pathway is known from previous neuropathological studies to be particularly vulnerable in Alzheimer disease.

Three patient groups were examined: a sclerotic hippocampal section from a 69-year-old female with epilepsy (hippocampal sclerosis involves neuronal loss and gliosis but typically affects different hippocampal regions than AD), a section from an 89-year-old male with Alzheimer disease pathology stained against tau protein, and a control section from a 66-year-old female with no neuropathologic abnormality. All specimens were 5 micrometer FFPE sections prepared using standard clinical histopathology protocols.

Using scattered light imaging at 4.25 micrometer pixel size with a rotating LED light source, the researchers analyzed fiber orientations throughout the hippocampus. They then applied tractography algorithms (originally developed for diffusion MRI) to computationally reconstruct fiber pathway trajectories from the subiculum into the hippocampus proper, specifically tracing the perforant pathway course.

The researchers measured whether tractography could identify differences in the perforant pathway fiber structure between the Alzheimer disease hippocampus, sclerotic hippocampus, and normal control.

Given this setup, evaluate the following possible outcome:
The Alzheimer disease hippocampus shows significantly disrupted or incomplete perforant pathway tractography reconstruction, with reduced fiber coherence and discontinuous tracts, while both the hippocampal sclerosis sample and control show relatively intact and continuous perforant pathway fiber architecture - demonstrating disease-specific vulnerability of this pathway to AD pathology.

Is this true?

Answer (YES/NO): NO